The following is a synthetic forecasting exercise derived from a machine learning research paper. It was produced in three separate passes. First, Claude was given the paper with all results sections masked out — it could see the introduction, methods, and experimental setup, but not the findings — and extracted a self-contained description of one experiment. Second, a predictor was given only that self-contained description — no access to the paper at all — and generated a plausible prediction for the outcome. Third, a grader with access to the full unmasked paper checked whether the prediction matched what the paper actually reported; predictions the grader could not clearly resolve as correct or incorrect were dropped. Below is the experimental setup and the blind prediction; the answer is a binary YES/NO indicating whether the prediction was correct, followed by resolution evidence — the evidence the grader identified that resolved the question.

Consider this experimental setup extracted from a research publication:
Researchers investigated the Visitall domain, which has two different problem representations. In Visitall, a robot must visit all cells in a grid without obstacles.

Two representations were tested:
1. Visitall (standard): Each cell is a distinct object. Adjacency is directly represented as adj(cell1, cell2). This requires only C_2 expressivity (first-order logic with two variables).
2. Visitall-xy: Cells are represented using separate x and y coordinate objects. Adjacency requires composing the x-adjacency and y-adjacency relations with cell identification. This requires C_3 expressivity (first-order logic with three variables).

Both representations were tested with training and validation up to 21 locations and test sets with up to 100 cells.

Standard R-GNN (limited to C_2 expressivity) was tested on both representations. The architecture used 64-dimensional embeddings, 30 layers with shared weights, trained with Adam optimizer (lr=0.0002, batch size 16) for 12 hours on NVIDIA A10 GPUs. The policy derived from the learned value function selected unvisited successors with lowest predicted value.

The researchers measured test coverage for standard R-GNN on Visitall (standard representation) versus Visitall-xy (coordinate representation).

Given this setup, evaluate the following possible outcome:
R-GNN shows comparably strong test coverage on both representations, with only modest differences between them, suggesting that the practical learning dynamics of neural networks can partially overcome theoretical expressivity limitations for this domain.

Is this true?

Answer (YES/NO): NO